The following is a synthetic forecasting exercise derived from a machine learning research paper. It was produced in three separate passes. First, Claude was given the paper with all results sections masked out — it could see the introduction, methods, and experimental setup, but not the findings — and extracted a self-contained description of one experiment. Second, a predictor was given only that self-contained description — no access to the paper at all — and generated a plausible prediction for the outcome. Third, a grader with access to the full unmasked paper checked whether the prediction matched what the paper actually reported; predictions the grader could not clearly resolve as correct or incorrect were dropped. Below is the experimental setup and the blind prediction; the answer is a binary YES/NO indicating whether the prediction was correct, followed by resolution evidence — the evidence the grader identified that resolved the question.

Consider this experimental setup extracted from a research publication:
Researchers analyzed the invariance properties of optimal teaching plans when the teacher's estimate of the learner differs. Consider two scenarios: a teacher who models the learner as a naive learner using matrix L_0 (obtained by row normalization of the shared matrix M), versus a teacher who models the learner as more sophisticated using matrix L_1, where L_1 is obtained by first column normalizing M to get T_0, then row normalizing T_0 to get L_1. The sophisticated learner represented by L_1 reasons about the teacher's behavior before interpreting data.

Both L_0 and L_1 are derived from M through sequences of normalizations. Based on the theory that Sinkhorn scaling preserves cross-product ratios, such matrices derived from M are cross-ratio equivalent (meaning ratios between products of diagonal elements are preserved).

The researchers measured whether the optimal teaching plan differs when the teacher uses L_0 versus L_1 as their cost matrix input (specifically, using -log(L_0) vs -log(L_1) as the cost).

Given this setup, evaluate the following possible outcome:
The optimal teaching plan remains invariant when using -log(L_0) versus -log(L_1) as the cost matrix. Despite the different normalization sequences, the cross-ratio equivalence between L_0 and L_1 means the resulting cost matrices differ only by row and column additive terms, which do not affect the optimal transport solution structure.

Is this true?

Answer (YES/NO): YES